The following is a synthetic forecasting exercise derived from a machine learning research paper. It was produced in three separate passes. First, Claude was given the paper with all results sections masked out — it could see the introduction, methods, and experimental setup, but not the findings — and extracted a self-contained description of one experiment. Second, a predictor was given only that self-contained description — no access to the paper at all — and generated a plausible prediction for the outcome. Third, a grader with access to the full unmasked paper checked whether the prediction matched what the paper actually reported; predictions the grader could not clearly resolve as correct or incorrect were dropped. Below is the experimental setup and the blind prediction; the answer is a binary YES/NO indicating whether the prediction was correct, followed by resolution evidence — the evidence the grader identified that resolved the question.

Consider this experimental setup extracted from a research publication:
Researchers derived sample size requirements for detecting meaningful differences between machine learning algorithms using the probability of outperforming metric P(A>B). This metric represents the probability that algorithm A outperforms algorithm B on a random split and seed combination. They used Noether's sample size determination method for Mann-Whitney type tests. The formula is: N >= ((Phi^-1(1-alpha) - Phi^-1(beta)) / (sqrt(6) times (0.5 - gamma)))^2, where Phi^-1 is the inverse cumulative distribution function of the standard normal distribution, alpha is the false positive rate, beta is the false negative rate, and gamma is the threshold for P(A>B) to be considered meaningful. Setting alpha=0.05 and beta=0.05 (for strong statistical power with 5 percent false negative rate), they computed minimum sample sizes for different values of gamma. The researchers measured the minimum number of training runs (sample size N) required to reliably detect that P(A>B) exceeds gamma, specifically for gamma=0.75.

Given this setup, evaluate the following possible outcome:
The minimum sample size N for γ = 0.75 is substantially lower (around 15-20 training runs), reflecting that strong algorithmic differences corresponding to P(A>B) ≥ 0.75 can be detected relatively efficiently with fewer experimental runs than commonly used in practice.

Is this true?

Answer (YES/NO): NO